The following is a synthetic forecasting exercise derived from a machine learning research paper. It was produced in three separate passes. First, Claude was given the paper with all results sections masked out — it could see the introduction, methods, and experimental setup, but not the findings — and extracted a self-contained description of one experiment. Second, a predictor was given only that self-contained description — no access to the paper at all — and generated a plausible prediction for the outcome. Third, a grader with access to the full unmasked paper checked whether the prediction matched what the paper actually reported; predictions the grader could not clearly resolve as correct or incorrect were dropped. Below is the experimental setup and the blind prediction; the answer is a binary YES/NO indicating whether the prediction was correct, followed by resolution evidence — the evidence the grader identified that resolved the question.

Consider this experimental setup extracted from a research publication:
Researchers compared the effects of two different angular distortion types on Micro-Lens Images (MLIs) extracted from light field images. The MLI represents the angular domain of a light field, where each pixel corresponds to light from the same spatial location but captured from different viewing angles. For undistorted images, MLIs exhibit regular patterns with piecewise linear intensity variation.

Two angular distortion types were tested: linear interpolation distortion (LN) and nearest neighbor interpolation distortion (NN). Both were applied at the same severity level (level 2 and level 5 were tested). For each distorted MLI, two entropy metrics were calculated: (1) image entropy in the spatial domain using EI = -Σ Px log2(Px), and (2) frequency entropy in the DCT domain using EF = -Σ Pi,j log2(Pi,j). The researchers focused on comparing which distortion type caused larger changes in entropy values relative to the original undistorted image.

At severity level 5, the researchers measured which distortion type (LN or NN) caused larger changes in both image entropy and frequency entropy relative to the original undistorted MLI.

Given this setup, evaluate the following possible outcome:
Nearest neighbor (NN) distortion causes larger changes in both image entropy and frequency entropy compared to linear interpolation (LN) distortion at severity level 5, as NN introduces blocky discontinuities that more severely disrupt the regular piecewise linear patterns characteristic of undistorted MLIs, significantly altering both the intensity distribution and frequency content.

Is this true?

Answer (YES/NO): YES